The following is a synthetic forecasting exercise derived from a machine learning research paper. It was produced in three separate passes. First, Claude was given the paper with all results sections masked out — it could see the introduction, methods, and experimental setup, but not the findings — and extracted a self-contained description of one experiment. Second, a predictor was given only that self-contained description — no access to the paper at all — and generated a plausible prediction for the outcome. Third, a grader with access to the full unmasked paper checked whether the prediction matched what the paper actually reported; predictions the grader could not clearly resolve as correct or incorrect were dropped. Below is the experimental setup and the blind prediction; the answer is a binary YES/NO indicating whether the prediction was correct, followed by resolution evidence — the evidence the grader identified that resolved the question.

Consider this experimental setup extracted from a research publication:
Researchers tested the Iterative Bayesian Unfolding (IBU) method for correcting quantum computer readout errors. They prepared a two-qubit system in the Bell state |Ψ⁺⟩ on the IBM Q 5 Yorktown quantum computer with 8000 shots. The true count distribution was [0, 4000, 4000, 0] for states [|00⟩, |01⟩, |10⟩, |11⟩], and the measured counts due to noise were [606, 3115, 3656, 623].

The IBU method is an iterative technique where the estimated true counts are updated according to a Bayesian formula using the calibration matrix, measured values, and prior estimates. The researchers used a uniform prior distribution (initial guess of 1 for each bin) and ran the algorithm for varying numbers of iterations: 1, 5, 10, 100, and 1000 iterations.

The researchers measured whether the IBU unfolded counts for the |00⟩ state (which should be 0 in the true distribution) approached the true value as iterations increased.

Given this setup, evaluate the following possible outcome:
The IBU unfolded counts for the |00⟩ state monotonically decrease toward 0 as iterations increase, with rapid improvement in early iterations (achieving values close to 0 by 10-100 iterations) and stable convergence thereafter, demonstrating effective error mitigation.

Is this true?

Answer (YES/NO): YES